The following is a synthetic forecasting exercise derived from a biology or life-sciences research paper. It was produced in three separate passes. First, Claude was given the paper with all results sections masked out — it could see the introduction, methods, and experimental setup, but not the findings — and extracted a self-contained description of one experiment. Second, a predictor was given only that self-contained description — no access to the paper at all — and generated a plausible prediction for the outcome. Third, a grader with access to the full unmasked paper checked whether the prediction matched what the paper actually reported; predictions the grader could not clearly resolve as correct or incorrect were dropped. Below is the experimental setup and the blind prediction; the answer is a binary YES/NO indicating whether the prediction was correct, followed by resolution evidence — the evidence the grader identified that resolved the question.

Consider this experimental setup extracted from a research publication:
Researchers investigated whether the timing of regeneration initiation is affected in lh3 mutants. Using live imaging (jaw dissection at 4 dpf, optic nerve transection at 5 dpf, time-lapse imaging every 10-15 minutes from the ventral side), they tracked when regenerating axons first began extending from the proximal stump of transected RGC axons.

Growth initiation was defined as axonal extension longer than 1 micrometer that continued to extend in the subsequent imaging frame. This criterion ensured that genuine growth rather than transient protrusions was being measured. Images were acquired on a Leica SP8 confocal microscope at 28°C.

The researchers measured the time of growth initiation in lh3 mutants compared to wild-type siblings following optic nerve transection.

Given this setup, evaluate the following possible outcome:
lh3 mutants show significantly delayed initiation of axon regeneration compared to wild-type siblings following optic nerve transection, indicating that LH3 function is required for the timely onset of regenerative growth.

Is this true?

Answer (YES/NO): NO